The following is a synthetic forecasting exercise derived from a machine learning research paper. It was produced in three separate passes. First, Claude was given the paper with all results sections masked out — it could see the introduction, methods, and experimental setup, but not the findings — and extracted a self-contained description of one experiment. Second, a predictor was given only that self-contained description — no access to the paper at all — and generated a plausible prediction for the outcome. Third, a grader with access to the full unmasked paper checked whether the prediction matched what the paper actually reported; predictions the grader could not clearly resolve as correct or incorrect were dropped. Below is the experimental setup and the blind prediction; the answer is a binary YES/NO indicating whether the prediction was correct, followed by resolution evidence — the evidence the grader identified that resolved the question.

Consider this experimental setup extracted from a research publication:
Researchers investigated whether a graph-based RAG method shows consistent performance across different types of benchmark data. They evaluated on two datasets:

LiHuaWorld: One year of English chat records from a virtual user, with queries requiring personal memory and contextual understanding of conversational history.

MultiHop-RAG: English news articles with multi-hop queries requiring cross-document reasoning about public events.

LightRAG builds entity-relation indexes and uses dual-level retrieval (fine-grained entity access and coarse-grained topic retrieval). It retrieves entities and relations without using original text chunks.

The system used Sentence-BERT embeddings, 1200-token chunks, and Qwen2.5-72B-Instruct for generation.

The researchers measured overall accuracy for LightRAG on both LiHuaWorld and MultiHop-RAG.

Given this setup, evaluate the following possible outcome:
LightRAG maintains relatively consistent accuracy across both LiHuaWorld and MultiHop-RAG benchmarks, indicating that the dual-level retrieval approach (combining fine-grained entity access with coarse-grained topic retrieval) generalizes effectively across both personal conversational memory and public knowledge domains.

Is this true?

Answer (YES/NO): NO